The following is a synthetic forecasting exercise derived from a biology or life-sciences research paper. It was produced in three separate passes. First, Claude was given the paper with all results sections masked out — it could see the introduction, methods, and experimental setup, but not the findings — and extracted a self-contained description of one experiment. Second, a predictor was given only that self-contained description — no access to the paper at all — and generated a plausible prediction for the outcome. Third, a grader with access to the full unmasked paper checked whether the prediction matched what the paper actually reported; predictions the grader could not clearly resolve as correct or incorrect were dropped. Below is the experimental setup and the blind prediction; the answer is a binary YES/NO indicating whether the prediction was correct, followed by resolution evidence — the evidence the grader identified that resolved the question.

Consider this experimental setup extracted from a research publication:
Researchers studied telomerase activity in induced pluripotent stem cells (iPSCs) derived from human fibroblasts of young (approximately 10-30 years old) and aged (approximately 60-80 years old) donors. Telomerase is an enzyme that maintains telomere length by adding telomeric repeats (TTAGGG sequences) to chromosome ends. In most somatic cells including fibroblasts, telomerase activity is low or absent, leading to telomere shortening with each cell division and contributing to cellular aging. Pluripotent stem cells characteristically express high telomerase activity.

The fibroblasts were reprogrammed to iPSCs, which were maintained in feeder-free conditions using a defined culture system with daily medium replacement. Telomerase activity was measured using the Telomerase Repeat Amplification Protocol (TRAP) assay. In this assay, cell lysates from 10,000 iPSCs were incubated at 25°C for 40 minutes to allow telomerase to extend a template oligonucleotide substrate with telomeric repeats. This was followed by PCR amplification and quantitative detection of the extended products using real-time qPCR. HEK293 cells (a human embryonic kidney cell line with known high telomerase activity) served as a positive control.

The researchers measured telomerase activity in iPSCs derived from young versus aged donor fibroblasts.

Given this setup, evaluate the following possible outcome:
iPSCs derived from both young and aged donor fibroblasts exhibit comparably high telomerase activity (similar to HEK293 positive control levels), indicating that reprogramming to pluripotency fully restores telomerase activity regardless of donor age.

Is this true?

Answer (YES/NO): NO